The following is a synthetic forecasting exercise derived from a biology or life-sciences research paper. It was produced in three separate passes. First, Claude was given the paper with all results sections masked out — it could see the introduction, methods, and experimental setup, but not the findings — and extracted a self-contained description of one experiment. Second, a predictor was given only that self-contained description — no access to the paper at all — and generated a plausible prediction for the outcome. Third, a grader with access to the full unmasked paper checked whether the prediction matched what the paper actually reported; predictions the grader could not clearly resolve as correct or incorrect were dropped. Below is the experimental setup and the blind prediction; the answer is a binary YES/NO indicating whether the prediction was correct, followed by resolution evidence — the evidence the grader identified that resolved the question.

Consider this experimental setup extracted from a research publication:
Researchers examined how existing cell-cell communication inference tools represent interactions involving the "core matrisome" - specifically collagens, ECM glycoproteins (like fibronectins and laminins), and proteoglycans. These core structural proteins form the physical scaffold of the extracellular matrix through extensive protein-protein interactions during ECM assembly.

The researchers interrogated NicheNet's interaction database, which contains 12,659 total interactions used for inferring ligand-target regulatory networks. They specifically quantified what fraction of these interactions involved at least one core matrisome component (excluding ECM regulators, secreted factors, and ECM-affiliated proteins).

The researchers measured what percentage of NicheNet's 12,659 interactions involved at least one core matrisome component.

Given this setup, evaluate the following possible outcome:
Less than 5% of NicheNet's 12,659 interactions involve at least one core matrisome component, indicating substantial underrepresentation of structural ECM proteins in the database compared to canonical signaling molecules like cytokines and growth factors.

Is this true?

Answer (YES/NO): YES